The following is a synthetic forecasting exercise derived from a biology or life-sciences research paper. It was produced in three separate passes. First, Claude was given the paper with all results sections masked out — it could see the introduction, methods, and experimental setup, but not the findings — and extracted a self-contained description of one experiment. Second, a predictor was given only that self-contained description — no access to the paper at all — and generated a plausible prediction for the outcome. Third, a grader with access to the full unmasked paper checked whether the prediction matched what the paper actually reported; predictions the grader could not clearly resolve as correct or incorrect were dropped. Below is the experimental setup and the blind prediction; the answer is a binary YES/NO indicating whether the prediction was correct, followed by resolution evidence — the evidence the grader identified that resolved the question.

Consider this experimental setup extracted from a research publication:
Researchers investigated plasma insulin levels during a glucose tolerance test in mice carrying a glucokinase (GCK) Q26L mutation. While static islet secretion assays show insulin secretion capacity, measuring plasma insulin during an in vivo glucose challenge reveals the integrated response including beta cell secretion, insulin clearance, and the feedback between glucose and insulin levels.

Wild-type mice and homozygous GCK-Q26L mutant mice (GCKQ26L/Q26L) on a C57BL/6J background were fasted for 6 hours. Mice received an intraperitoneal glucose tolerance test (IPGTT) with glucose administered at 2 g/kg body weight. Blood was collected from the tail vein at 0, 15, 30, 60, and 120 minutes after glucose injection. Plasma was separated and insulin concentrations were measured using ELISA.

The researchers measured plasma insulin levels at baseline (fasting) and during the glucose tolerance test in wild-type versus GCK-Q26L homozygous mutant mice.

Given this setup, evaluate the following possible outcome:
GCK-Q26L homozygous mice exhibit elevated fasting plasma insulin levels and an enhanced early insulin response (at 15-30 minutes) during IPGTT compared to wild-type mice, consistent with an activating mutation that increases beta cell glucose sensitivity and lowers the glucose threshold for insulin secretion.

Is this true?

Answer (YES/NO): NO